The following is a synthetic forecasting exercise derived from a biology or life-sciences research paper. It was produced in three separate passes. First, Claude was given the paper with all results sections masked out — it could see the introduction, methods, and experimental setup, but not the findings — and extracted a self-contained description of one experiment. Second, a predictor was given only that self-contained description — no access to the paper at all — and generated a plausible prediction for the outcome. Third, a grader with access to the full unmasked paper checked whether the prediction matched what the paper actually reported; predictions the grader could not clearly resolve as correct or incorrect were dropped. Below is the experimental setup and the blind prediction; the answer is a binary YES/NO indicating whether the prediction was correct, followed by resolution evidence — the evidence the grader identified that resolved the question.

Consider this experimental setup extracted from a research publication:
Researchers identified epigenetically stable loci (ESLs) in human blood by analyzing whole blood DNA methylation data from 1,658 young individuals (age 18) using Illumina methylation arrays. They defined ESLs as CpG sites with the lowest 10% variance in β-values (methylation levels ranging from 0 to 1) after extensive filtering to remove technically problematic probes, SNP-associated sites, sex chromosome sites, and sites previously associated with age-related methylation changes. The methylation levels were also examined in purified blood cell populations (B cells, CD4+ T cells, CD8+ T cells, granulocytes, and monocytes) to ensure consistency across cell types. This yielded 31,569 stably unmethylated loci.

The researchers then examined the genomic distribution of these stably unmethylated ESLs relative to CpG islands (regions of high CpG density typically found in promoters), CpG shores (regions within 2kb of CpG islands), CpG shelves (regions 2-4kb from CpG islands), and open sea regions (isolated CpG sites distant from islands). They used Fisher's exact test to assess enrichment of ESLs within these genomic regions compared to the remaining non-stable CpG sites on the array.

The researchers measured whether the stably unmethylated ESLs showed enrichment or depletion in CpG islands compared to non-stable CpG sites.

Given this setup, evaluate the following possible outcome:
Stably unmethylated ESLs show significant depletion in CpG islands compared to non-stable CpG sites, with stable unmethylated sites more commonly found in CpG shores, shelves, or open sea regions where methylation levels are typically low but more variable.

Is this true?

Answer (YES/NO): NO